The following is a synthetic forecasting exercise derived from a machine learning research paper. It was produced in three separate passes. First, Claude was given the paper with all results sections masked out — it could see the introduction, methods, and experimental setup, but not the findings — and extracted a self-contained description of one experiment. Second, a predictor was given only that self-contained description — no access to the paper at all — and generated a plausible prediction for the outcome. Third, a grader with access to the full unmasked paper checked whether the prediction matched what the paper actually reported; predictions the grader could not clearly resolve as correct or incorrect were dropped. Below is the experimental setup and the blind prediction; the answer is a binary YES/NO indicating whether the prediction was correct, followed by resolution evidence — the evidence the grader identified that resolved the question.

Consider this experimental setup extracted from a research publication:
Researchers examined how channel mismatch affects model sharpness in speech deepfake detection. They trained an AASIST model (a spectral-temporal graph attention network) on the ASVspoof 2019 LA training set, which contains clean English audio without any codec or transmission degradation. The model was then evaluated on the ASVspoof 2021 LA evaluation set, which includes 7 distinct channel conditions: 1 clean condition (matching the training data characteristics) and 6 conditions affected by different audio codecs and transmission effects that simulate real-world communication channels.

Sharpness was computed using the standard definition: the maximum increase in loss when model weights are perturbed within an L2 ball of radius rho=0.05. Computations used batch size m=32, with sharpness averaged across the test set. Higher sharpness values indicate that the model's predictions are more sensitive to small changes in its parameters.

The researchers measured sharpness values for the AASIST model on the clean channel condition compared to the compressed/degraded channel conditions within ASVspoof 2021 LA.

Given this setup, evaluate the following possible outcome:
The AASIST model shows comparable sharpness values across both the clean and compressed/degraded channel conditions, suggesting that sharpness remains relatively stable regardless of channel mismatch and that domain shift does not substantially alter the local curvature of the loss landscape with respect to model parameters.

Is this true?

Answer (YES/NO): NO